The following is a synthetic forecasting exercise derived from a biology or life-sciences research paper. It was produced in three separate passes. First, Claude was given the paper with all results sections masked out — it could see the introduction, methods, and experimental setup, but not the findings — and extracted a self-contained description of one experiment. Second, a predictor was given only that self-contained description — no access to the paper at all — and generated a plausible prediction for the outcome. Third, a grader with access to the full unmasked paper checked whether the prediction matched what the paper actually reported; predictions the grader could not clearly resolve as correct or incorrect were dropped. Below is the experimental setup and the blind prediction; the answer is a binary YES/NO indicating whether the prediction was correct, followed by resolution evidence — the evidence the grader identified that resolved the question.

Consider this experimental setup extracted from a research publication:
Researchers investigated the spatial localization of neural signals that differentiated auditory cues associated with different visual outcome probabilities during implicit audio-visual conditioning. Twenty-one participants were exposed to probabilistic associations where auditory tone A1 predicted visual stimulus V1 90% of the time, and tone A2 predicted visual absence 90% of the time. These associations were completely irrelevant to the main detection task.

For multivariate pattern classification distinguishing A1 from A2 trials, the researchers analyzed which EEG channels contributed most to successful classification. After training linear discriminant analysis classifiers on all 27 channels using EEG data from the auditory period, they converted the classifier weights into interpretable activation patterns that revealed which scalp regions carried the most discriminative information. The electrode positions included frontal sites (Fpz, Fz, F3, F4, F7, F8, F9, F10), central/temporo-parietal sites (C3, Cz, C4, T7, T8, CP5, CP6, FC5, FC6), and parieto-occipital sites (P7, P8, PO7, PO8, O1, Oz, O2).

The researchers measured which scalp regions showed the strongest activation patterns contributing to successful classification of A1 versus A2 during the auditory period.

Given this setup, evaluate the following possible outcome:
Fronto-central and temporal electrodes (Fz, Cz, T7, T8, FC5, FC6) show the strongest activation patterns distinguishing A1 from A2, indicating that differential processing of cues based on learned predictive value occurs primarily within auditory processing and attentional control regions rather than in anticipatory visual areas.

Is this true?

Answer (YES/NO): NO